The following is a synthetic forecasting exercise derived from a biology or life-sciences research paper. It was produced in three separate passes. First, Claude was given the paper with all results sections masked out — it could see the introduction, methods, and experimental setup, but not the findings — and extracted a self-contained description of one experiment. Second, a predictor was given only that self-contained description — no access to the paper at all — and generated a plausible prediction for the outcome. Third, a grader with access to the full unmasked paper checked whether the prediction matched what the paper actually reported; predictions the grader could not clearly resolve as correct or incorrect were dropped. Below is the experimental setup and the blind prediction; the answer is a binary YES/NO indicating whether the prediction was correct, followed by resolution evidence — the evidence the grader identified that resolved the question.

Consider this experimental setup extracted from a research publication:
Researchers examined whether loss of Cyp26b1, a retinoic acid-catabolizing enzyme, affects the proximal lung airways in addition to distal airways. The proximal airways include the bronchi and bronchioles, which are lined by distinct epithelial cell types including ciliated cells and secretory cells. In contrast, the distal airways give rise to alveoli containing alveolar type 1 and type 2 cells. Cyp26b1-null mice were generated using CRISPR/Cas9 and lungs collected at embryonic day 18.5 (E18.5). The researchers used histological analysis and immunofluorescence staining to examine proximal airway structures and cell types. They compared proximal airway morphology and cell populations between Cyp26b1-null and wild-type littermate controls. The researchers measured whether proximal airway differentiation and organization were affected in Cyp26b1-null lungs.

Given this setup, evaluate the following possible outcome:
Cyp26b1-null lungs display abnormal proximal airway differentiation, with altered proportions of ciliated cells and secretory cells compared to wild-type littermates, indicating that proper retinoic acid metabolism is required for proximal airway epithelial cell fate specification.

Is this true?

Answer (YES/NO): NO